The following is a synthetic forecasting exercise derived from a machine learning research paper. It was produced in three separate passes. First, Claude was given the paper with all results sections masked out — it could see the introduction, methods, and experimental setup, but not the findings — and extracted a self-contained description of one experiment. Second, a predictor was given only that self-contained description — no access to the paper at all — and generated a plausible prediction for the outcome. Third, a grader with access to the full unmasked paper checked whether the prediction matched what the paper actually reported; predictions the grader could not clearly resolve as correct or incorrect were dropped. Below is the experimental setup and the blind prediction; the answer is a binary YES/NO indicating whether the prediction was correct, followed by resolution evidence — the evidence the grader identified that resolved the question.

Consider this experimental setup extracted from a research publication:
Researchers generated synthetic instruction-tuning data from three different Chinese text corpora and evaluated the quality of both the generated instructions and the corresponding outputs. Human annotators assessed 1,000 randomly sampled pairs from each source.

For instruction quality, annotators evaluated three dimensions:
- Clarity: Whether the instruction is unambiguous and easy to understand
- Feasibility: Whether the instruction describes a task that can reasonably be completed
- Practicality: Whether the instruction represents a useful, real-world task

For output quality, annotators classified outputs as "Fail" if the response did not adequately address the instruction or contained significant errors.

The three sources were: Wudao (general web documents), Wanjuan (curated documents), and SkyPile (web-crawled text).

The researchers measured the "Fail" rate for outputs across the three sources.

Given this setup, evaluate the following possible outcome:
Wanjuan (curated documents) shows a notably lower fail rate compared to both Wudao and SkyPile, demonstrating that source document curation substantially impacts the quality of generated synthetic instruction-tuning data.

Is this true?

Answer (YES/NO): YES